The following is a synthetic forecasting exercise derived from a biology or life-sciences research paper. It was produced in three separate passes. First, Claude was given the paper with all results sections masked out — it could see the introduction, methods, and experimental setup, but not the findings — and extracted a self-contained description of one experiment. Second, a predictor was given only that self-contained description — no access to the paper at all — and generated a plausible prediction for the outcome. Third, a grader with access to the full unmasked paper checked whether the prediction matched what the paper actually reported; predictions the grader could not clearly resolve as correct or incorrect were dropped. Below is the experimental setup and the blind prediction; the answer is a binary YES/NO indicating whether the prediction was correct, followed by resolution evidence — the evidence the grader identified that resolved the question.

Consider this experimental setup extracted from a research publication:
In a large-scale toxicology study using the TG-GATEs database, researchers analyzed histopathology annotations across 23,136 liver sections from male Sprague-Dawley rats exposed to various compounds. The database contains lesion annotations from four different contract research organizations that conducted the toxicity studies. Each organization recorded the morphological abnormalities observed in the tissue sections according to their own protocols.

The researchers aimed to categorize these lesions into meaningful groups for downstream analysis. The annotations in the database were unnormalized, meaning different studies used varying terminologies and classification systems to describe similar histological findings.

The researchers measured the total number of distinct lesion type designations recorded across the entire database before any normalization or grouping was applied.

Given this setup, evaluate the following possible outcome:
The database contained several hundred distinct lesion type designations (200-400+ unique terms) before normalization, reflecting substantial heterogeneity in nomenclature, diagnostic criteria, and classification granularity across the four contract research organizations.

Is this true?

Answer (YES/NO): NO